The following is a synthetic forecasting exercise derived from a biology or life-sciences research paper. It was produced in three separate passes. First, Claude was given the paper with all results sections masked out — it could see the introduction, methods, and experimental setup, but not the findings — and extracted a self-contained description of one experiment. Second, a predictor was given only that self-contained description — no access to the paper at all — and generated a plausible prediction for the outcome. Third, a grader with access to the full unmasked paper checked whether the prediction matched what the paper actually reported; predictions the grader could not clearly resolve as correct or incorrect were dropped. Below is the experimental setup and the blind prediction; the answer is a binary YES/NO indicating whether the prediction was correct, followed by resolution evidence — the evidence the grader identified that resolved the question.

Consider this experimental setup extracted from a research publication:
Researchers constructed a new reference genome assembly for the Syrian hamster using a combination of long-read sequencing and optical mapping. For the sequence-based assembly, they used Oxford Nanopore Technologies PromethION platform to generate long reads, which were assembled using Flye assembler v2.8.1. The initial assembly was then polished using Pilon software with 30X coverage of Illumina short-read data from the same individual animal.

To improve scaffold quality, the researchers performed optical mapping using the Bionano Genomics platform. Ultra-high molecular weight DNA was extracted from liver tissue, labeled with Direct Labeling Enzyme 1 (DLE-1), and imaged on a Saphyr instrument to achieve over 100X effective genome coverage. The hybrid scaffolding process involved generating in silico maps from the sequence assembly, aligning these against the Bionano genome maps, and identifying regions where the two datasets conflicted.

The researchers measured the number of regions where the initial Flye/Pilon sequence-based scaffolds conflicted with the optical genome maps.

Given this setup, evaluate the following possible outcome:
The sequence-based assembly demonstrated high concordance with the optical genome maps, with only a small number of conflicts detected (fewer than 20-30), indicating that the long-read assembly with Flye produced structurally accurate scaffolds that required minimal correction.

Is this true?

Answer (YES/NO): NO